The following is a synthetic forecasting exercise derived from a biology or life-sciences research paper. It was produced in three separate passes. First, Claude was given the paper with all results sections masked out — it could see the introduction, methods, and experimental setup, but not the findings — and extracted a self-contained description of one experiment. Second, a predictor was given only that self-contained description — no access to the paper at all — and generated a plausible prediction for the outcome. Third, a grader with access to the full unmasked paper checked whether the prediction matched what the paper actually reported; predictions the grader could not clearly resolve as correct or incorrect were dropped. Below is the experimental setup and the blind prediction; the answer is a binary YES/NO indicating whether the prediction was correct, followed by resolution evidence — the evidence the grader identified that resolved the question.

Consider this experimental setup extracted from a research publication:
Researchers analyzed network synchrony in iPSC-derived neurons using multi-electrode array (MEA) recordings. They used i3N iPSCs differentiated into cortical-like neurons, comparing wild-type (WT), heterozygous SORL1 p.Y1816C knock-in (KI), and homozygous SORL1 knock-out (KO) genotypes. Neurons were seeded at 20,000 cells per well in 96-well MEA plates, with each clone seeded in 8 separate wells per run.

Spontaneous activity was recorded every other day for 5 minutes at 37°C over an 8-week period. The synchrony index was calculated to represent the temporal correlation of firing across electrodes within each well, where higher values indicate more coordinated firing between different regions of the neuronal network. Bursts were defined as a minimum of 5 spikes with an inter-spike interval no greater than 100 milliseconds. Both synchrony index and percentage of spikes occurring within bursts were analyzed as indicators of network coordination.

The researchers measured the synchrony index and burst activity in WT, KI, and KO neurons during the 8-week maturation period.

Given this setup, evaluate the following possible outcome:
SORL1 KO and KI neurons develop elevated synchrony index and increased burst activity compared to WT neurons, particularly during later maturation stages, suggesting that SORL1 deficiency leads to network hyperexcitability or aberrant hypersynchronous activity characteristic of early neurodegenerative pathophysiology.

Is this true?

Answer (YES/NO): YES